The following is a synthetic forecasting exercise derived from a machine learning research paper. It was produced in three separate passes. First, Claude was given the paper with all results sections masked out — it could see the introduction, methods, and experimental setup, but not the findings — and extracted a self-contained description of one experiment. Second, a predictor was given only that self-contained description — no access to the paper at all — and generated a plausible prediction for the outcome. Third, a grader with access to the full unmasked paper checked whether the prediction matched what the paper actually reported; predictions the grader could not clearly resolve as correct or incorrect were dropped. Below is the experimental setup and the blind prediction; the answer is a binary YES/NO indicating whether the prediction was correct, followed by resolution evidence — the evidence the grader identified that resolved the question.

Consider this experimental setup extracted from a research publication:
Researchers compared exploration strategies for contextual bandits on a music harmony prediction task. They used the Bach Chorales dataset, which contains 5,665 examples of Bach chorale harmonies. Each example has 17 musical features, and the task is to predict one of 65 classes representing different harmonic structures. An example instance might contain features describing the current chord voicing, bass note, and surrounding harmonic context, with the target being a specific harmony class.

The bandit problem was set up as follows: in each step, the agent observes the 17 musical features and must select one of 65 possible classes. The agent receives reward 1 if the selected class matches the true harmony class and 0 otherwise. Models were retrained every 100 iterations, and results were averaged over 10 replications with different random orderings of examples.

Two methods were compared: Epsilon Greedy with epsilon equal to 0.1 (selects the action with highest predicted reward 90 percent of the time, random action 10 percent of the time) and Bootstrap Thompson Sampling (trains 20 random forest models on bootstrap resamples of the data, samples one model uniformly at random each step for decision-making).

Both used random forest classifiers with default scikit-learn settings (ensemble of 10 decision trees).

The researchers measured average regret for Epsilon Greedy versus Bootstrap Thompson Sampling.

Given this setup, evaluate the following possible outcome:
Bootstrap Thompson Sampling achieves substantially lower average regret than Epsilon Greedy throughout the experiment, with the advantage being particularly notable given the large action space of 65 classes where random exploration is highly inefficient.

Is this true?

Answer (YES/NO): NO